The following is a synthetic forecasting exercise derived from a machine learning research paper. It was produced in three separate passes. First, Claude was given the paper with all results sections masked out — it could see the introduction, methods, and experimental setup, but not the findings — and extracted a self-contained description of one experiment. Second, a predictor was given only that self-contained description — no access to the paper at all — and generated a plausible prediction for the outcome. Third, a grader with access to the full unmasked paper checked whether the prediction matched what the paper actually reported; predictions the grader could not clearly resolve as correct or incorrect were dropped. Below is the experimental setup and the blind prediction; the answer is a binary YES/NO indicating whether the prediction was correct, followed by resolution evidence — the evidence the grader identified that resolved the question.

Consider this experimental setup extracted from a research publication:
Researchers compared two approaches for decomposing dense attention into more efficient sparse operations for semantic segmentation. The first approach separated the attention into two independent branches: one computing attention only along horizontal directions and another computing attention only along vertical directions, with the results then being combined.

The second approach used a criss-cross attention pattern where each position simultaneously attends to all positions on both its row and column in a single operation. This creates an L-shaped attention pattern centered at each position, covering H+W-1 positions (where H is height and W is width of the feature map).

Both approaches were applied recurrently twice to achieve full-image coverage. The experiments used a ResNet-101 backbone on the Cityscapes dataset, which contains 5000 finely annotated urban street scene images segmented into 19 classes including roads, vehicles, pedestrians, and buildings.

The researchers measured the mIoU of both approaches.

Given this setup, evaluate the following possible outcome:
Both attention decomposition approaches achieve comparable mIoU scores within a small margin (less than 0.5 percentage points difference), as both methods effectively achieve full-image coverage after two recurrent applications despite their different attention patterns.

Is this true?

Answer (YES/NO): NO